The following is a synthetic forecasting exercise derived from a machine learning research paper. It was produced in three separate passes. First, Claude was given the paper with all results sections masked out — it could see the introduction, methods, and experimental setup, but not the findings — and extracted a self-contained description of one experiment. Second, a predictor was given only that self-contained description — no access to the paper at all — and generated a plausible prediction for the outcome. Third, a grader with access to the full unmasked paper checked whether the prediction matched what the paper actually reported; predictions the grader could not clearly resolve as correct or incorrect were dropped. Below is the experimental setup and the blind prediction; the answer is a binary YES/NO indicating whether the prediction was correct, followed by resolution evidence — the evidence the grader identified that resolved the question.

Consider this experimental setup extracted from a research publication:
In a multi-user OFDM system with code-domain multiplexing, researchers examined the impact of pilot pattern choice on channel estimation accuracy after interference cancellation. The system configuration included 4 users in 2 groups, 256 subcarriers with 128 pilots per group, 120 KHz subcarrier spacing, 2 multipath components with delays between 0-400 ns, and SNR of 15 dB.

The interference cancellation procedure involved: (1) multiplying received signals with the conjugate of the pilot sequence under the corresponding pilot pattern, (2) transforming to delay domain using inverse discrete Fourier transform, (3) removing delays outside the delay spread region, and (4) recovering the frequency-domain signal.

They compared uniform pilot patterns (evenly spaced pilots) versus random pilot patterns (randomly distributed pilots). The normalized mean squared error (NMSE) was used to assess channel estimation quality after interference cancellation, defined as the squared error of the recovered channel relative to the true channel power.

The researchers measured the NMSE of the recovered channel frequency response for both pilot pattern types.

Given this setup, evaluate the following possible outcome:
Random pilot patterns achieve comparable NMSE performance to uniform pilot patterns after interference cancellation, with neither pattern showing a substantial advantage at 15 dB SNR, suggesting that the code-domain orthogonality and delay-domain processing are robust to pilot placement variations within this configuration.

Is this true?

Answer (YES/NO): NO